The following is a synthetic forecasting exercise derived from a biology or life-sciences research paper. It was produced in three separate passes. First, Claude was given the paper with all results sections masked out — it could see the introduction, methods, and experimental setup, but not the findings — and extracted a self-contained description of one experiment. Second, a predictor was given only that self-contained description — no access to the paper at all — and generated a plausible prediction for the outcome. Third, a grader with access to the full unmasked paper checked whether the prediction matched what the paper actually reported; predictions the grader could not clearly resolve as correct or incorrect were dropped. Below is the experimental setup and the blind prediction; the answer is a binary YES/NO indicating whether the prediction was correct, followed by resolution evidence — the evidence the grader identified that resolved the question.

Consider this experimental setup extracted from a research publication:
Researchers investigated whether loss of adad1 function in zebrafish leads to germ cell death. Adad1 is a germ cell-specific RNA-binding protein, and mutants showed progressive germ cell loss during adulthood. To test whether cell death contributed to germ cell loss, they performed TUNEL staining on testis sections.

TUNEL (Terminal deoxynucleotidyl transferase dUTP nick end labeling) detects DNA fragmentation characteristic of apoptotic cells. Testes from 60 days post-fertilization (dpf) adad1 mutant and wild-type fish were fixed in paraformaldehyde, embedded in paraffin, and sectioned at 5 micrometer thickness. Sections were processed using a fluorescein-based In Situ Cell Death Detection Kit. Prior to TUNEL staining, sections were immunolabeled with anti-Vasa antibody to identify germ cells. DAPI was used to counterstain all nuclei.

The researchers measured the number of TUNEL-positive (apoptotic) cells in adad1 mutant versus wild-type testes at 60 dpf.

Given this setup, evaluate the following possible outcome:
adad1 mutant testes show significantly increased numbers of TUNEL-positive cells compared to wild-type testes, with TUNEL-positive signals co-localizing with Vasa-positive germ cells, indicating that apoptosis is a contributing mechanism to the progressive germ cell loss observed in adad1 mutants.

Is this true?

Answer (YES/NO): NO